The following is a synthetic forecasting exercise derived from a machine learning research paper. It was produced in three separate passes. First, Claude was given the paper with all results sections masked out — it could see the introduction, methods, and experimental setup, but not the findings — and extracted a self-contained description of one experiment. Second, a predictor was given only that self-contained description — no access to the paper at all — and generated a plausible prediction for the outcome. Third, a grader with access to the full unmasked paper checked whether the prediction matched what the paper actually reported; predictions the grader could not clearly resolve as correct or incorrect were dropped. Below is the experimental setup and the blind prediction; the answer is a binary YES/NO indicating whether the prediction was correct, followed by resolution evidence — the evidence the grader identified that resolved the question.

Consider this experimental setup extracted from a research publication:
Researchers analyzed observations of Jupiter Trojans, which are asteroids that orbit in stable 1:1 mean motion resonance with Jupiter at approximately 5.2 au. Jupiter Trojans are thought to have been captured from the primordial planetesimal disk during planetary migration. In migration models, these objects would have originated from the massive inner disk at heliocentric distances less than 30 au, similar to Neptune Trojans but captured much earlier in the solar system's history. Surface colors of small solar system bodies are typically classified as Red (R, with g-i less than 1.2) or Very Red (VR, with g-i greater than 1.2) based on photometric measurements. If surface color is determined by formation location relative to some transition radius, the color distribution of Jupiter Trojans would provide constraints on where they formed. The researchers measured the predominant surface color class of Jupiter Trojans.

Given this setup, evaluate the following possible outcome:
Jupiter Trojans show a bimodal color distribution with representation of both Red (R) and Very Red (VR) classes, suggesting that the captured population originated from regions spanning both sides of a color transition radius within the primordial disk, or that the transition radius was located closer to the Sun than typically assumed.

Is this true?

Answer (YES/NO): NO